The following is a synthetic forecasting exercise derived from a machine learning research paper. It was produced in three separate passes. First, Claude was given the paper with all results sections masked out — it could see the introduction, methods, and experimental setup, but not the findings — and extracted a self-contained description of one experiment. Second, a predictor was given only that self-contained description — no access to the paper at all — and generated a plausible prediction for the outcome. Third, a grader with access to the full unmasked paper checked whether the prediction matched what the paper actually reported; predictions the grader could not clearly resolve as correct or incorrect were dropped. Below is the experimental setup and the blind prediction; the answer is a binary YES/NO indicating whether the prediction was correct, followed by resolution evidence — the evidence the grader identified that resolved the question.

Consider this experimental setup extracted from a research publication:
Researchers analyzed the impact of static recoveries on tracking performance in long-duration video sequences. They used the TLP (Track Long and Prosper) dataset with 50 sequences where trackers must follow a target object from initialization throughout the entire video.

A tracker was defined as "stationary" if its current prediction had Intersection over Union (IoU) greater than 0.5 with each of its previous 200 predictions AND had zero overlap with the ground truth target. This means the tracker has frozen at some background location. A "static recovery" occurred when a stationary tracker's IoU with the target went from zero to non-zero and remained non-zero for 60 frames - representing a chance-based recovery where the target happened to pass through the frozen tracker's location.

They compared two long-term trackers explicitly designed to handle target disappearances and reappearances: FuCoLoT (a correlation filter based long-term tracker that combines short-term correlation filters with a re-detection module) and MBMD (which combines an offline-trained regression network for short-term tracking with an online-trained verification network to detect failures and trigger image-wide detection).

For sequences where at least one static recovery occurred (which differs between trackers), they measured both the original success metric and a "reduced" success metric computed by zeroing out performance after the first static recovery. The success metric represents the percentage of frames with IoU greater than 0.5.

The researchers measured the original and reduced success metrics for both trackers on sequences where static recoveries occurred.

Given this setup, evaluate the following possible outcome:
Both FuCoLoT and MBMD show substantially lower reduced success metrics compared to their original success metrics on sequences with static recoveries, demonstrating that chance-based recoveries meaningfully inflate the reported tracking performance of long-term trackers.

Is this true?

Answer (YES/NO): YES